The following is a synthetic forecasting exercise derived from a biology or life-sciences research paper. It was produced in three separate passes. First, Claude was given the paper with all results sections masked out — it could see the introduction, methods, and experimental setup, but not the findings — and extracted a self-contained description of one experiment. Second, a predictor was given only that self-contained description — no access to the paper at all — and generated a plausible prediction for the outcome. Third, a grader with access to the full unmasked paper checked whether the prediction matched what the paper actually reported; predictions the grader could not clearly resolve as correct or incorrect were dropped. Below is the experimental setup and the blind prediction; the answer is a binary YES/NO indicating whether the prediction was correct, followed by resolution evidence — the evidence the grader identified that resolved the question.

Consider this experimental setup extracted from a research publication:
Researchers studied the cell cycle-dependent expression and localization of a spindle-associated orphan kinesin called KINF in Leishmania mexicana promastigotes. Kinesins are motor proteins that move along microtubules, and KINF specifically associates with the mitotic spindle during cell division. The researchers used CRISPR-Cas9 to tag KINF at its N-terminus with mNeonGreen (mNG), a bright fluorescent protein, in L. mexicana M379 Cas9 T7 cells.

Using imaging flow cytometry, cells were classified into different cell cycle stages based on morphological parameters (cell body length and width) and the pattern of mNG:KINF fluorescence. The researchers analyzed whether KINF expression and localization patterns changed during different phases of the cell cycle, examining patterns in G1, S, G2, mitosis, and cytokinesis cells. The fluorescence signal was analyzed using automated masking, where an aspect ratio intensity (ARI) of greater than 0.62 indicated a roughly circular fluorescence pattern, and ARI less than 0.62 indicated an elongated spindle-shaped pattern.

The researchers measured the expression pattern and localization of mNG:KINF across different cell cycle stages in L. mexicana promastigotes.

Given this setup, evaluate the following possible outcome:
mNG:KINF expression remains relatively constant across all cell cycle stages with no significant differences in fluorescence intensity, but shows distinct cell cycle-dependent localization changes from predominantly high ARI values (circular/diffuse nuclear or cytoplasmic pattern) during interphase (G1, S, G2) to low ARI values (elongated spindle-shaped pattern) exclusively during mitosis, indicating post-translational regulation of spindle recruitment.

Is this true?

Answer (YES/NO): NO